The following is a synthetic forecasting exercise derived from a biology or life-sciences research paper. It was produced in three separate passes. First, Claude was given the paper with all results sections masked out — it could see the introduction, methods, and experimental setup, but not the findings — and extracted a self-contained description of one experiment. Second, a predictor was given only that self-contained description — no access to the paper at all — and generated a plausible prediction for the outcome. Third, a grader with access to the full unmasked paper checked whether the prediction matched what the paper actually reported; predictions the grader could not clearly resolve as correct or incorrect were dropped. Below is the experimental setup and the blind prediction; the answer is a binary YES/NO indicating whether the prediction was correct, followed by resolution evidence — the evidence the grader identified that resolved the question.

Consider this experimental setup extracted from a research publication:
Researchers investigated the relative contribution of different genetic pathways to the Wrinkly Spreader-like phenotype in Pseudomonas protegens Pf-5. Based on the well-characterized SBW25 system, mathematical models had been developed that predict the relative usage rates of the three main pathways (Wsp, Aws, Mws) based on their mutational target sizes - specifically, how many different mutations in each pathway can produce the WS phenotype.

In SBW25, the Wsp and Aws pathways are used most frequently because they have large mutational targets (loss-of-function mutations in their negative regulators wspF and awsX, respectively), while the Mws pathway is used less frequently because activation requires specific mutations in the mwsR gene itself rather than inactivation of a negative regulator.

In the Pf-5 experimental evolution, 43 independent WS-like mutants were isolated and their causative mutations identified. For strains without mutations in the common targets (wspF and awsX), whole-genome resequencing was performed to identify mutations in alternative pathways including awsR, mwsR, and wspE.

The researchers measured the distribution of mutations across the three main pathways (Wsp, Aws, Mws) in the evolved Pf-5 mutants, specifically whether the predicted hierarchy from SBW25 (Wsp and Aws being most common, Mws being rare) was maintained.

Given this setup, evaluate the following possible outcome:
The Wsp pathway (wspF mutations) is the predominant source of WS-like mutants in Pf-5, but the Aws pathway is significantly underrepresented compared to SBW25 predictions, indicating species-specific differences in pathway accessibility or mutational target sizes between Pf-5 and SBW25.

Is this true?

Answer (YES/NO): NO